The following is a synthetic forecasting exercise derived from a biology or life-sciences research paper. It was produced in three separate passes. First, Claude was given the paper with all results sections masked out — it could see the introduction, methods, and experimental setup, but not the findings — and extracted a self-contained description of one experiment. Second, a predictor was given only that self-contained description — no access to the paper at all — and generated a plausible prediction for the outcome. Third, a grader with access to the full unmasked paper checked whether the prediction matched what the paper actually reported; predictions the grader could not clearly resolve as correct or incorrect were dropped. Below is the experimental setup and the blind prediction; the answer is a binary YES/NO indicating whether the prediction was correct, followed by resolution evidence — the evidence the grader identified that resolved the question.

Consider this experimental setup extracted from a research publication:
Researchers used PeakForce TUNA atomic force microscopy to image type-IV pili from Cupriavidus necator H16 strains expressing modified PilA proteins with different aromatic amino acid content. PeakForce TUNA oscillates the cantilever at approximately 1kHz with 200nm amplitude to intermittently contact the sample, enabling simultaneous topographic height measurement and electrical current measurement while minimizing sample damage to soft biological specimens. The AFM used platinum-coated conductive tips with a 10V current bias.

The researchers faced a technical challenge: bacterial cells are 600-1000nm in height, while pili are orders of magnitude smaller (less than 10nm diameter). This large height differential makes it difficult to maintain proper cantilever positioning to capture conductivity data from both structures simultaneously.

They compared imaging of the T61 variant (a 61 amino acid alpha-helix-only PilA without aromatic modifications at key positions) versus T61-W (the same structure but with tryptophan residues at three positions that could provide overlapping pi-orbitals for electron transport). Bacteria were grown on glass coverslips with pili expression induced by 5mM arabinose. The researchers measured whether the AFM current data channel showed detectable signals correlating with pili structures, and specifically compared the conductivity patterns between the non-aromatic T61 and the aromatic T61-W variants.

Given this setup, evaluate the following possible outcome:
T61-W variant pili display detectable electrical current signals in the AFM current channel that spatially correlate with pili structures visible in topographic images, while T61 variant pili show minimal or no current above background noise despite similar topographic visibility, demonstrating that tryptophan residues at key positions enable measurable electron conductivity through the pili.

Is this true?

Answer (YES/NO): NO